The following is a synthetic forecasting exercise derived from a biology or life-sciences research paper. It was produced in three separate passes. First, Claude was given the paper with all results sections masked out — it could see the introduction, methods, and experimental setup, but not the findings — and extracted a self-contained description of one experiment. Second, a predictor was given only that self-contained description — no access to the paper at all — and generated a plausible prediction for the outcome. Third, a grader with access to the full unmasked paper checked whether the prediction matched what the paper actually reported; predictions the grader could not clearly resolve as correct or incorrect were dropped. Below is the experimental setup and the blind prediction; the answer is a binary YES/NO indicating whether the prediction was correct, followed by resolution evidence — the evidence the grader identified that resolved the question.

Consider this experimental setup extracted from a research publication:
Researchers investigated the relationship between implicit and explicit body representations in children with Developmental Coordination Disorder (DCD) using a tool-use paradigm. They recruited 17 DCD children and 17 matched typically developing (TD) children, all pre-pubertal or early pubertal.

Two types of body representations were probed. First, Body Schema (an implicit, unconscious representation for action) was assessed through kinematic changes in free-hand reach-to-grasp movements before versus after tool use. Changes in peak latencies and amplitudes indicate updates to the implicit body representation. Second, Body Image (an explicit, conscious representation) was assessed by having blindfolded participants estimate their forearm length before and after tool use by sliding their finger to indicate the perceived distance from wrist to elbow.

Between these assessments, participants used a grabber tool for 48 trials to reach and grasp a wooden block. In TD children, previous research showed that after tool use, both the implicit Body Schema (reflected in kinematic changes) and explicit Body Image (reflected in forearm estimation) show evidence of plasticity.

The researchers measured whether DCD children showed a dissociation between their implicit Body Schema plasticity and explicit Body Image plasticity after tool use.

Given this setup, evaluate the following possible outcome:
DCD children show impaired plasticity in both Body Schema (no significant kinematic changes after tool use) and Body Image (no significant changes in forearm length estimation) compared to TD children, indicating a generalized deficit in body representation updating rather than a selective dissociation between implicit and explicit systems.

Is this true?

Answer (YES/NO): NO